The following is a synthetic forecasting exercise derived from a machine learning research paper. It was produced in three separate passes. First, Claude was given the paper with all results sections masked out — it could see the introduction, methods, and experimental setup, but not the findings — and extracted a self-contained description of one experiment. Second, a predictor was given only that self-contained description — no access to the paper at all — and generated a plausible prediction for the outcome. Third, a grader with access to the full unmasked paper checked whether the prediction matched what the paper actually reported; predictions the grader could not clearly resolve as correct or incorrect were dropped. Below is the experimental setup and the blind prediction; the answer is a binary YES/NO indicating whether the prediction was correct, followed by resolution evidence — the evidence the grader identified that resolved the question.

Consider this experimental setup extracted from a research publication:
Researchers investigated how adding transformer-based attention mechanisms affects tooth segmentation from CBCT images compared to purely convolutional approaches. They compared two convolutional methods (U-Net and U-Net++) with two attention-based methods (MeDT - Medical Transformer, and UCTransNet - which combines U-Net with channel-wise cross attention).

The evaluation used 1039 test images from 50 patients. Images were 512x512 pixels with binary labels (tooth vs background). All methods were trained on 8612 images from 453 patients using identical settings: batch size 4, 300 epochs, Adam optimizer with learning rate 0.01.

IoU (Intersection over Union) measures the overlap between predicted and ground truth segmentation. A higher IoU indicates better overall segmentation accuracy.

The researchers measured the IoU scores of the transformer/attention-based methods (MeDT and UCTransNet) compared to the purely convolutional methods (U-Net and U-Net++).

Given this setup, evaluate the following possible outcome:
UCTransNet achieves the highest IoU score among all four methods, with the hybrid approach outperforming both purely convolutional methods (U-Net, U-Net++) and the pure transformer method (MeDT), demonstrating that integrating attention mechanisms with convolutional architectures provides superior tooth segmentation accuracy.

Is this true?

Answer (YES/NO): NO